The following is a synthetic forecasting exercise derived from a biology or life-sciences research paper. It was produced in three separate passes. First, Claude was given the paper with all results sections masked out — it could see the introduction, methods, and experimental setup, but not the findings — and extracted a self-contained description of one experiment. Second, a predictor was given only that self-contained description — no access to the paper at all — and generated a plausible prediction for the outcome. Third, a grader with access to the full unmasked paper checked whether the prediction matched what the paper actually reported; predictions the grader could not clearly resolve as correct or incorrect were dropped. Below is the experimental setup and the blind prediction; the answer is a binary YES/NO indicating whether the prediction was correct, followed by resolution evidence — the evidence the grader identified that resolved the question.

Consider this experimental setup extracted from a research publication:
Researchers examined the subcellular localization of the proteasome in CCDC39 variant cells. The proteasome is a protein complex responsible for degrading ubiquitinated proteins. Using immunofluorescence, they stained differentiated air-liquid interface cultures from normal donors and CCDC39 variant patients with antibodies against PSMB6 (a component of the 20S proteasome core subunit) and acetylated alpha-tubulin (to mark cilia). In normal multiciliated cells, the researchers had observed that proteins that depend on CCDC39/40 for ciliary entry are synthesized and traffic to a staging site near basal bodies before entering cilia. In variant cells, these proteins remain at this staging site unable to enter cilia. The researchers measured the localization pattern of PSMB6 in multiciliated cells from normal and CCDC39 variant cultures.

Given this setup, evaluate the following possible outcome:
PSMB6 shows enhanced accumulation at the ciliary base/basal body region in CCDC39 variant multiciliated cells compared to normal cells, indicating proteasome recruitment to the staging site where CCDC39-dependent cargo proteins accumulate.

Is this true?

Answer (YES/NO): YES